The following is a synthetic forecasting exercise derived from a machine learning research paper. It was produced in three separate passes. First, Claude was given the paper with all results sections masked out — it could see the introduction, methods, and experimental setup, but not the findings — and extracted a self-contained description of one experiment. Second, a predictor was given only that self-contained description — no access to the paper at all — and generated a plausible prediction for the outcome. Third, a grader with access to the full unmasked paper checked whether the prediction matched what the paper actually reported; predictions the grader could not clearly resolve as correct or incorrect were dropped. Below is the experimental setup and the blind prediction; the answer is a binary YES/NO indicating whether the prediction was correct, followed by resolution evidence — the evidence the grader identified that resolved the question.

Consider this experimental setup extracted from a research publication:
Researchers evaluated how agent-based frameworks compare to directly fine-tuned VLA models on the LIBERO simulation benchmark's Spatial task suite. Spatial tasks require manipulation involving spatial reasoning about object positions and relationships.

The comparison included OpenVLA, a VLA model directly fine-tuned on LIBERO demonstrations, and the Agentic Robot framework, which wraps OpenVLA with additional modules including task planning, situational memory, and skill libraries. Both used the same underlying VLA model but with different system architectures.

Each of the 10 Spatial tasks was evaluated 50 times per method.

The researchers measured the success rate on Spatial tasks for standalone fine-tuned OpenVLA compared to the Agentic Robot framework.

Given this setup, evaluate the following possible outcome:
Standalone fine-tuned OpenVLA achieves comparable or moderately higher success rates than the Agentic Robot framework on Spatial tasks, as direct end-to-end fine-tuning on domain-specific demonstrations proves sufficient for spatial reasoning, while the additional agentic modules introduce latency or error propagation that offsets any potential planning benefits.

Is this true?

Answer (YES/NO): YES